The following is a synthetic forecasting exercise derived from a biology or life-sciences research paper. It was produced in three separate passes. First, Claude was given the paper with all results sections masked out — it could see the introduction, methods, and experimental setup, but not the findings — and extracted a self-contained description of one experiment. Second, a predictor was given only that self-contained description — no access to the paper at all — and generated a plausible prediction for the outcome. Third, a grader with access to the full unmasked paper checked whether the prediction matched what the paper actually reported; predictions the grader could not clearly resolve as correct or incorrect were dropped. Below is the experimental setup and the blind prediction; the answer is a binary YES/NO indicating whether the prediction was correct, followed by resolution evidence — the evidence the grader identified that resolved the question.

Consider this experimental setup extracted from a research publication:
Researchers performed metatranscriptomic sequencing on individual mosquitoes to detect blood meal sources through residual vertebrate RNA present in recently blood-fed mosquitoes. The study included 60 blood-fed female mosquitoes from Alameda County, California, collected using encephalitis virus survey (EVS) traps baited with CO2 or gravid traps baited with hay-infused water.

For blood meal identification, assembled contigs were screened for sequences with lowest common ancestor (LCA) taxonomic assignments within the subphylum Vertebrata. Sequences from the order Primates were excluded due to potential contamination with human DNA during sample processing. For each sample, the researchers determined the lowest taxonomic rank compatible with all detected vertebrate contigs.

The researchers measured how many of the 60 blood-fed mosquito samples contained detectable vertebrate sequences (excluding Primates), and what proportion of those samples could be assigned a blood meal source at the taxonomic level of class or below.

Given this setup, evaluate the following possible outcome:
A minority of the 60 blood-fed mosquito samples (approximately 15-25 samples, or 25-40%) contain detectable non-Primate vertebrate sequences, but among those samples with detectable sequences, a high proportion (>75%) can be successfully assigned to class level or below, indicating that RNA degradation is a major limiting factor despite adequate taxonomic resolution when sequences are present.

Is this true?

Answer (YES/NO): NO